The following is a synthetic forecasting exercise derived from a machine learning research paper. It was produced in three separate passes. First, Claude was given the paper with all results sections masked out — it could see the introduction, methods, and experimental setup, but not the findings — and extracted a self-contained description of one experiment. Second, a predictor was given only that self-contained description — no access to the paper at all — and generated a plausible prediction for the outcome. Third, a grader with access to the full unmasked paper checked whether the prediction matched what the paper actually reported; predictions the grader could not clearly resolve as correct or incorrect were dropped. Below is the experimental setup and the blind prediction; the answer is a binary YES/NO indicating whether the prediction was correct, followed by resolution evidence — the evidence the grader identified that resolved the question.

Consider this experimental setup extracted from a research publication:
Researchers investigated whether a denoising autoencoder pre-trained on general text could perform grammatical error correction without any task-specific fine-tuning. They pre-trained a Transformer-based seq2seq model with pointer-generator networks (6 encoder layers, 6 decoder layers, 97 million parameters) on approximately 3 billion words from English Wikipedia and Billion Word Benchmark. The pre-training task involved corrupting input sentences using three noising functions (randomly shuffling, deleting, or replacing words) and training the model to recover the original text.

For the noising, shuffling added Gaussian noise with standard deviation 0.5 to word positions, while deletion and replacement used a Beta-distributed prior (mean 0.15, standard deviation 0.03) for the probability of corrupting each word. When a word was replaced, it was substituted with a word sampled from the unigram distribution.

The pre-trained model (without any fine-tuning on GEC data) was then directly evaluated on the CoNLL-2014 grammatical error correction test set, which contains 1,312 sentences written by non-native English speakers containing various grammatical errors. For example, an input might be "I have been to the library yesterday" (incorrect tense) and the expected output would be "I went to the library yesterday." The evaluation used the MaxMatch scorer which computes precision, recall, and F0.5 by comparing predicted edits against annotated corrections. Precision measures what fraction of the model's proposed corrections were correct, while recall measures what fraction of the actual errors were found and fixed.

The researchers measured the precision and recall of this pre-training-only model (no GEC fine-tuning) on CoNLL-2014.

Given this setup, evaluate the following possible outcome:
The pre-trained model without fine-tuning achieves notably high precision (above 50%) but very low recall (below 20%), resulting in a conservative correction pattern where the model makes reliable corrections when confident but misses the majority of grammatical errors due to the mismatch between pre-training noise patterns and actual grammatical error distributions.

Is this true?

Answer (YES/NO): NO